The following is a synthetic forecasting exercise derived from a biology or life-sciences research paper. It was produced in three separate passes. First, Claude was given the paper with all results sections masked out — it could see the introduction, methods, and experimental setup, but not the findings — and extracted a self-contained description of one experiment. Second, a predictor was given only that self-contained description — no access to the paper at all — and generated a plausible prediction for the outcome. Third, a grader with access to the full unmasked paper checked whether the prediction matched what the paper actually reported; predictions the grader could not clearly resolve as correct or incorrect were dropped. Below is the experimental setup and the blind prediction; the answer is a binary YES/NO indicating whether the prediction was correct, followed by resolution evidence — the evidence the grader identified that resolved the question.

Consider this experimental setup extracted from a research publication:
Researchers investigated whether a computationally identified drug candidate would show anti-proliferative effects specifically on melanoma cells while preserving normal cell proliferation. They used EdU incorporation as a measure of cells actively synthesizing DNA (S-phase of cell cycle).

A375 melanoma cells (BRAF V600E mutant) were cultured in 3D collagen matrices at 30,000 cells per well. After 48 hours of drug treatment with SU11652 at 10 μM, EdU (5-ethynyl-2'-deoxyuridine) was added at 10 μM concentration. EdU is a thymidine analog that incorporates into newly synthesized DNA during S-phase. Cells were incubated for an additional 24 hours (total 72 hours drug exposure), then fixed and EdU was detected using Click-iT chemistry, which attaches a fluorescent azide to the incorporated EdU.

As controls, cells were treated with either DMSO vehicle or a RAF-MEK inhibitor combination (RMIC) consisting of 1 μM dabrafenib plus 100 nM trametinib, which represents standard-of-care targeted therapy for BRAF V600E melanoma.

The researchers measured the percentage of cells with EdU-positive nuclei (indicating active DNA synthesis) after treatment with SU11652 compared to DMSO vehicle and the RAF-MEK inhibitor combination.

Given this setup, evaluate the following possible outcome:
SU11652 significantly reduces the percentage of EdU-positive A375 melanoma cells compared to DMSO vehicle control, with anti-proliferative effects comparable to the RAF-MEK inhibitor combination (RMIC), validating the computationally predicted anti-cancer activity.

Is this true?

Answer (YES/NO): NO